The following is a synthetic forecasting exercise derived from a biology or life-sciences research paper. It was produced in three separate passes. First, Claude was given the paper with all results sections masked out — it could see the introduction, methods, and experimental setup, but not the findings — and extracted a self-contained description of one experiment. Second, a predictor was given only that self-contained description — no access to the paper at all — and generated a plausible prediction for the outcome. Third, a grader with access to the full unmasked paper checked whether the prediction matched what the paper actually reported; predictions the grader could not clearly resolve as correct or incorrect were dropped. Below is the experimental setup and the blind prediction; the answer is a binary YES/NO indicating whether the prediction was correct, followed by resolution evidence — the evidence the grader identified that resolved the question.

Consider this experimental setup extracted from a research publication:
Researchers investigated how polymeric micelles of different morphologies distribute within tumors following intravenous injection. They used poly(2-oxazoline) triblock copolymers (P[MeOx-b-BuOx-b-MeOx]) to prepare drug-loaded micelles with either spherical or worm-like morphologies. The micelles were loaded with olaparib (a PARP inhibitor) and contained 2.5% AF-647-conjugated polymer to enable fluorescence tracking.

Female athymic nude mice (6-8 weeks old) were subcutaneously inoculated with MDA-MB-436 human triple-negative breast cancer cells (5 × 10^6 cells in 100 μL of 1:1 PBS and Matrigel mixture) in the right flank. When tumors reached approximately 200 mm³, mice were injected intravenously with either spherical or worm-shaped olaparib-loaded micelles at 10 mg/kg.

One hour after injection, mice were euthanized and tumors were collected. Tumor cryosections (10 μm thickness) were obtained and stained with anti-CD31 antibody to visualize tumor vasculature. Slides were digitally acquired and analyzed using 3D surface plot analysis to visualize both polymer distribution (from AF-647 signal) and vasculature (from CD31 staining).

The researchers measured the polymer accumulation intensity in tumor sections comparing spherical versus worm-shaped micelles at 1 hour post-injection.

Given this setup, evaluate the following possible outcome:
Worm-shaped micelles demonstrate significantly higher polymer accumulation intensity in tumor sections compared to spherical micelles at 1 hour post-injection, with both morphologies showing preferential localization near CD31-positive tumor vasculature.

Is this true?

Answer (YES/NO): NO